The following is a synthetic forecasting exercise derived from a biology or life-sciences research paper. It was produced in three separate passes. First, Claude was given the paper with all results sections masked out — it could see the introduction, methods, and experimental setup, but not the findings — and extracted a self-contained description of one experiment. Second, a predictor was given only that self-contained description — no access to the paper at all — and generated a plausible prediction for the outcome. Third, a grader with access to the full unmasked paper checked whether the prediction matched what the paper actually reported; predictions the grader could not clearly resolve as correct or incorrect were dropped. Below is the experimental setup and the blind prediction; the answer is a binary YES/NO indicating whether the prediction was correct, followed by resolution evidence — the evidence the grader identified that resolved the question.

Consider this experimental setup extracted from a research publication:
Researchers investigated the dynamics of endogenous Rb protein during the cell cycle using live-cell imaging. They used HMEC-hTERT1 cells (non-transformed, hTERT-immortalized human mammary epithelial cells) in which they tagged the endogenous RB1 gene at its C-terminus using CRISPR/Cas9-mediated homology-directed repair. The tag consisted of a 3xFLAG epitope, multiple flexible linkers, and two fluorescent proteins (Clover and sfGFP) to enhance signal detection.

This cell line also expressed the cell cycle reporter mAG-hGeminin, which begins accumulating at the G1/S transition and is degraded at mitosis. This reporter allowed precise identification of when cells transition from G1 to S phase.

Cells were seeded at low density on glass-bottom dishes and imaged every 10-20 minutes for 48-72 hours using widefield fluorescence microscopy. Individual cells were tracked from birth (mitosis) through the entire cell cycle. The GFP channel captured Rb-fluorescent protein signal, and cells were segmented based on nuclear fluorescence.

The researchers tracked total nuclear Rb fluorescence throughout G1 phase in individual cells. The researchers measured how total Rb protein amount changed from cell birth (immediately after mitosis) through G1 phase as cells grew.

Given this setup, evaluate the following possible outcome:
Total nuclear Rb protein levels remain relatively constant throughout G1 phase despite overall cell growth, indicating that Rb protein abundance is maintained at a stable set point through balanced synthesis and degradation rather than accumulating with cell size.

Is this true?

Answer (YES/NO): NO